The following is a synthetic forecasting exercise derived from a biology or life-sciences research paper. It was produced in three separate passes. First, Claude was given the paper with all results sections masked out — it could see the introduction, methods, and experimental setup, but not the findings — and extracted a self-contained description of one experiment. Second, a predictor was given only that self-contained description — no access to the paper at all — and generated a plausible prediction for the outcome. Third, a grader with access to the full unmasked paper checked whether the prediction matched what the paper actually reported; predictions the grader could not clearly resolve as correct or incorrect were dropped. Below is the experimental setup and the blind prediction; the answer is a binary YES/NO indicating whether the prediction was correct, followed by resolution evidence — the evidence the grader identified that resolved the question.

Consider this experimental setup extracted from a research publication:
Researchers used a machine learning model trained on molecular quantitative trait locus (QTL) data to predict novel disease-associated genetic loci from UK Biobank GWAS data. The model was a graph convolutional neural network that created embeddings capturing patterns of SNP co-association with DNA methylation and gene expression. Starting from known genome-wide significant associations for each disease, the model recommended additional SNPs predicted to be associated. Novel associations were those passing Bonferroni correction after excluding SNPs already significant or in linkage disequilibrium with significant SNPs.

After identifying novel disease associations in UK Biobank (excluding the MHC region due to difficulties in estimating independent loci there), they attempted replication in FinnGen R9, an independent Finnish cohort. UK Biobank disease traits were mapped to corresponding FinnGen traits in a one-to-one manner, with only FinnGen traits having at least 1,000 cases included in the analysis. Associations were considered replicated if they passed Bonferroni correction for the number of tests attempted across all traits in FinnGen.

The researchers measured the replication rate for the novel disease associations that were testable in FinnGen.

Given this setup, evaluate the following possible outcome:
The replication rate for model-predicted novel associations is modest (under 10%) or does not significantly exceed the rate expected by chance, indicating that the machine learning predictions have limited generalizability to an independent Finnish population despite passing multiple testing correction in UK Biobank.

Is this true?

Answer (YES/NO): NO